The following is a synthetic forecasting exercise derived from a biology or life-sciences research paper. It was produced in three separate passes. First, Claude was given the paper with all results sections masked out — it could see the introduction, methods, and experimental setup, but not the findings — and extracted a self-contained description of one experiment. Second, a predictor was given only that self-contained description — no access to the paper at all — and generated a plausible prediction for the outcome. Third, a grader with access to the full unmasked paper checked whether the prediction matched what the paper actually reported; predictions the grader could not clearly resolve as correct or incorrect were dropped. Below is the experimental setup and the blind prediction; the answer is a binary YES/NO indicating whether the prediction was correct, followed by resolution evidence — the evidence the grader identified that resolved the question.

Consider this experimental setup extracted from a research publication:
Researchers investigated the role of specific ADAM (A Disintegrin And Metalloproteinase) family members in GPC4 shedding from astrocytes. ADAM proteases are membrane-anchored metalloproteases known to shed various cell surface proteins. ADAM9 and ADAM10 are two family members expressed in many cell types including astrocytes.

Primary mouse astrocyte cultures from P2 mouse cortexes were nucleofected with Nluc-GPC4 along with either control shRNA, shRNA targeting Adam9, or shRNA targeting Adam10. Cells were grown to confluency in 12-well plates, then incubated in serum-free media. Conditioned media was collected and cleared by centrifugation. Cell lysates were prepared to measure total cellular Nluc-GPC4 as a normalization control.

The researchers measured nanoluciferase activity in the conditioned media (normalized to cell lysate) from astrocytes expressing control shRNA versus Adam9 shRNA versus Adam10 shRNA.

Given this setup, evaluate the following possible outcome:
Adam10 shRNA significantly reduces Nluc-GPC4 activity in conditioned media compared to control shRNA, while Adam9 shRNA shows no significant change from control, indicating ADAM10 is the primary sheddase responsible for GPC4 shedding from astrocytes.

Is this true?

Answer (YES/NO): NO